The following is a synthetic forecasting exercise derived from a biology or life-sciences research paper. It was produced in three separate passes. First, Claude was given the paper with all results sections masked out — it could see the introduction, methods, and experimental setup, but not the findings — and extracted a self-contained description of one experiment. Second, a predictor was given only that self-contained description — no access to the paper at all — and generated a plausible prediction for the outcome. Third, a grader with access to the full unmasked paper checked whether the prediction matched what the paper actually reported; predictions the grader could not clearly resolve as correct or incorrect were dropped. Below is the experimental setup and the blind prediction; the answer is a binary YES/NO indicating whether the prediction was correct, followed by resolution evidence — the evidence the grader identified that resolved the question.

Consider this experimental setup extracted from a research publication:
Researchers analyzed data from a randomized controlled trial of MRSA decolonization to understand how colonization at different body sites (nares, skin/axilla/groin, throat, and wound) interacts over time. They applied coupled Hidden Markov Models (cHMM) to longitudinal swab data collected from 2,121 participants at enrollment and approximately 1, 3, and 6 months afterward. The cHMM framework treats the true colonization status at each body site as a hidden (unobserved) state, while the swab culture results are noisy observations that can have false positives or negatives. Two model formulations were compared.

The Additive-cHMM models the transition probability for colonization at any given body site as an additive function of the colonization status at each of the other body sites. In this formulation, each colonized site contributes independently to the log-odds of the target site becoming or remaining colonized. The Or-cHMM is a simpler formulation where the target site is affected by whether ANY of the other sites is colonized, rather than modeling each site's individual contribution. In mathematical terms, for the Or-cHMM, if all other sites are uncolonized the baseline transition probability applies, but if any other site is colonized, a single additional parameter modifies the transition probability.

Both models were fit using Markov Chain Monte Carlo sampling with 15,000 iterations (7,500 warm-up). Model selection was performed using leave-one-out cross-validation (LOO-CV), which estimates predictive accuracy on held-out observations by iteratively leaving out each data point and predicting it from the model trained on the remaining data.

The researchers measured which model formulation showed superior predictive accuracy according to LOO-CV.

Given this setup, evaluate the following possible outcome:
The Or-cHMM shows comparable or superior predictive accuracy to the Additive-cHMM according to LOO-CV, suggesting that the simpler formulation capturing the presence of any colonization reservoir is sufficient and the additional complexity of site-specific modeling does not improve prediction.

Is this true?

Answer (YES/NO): NO